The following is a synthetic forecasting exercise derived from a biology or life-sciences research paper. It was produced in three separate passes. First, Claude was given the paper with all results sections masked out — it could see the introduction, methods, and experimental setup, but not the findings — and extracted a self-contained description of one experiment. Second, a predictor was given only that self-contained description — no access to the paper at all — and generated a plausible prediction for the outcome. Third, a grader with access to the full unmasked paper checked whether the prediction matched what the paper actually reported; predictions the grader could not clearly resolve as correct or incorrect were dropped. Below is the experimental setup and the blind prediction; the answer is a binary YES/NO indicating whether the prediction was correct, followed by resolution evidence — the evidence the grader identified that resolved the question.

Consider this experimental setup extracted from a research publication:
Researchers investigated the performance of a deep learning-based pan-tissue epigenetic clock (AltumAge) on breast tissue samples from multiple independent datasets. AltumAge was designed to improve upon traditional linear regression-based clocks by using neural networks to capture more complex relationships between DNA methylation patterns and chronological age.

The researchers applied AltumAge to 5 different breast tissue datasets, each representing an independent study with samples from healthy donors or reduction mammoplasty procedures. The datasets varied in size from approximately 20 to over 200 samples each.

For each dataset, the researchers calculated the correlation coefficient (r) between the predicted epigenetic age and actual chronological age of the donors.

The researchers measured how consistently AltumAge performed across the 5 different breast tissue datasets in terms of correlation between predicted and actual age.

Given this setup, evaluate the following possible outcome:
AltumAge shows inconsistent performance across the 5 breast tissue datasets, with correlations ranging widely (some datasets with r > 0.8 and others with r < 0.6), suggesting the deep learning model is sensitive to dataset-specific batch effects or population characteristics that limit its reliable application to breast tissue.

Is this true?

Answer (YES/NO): YES